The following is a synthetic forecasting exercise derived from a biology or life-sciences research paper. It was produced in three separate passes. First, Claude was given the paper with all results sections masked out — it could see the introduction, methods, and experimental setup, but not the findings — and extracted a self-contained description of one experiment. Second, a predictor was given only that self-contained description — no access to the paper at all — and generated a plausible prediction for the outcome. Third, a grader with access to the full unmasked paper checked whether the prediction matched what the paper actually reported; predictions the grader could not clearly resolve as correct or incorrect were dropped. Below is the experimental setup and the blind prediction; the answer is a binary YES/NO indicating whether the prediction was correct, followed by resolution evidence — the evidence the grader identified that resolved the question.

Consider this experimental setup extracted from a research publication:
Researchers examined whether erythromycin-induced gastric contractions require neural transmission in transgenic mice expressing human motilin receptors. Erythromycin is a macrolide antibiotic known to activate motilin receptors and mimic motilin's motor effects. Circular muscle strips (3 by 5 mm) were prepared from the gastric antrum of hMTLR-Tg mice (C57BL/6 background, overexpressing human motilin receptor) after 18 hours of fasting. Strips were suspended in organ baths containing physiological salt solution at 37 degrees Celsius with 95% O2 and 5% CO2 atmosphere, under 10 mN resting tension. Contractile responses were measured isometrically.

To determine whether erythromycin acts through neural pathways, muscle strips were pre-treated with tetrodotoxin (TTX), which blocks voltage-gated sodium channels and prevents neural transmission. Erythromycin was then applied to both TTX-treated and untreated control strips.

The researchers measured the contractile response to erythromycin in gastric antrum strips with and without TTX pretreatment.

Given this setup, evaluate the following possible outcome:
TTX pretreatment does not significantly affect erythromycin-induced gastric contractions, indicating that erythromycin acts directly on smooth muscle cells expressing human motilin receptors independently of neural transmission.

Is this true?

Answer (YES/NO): YES